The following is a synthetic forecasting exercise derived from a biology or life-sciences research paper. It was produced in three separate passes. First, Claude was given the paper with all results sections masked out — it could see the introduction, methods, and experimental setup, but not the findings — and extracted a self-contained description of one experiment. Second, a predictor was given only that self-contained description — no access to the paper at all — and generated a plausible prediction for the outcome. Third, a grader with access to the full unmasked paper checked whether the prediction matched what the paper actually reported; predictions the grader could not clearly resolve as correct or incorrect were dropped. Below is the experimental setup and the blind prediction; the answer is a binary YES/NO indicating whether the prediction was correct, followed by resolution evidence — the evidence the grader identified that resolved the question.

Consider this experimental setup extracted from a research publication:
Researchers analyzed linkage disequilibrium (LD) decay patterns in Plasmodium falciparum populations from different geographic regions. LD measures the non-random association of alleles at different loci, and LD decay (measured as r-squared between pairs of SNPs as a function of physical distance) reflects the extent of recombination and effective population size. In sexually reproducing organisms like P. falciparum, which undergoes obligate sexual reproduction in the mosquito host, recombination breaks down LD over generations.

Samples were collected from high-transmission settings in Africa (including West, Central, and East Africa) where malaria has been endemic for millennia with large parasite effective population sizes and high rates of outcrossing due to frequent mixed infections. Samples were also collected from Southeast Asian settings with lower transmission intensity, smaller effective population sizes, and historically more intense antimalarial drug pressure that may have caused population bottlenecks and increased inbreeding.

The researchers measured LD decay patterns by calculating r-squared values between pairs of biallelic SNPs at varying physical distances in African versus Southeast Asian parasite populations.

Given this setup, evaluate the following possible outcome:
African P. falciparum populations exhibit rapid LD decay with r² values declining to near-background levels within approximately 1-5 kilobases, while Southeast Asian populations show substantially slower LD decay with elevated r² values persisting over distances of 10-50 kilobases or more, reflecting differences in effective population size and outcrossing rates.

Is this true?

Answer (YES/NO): NO